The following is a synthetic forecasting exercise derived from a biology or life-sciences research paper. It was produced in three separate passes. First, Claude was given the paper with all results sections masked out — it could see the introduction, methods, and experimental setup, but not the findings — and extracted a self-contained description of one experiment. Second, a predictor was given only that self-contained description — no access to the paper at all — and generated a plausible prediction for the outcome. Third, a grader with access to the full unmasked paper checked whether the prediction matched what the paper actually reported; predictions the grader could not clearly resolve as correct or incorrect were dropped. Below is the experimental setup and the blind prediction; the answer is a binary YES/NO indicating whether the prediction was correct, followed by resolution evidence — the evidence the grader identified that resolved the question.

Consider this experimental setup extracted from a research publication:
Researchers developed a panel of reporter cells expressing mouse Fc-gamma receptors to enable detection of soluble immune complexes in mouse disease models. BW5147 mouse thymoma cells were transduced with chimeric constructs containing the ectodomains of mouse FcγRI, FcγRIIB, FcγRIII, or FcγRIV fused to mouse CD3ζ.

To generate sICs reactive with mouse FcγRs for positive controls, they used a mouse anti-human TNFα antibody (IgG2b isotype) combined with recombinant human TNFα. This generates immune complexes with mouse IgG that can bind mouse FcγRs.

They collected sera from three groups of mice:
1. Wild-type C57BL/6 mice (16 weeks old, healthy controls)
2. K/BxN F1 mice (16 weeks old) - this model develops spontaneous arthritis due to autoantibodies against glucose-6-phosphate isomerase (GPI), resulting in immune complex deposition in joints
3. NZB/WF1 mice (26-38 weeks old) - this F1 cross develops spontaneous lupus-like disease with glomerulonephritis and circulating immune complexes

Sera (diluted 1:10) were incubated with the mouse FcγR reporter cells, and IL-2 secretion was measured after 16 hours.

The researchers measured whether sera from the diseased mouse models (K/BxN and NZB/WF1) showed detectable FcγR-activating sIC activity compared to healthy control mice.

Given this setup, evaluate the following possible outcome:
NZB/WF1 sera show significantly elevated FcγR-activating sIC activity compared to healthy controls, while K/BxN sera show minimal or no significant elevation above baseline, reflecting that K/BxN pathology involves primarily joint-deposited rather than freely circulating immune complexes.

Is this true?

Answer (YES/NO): NO